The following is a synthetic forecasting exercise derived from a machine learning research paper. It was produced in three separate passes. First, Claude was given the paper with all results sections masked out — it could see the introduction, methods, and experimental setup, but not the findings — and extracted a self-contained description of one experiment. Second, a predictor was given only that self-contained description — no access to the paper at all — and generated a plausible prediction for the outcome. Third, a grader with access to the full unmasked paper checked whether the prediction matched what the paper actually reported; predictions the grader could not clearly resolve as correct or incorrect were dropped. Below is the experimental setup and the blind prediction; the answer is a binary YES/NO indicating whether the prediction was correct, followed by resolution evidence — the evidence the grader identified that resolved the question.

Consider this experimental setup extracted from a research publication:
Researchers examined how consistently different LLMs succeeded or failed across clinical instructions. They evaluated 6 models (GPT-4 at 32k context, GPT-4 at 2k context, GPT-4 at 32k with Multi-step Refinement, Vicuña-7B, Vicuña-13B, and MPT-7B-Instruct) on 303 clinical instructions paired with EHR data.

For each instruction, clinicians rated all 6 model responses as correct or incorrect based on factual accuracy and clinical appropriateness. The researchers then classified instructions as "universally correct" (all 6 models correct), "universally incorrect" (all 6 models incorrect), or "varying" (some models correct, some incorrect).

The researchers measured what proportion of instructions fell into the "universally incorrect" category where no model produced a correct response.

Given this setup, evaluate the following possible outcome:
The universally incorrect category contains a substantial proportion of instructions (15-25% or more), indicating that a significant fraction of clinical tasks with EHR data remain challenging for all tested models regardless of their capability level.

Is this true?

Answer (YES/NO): NO